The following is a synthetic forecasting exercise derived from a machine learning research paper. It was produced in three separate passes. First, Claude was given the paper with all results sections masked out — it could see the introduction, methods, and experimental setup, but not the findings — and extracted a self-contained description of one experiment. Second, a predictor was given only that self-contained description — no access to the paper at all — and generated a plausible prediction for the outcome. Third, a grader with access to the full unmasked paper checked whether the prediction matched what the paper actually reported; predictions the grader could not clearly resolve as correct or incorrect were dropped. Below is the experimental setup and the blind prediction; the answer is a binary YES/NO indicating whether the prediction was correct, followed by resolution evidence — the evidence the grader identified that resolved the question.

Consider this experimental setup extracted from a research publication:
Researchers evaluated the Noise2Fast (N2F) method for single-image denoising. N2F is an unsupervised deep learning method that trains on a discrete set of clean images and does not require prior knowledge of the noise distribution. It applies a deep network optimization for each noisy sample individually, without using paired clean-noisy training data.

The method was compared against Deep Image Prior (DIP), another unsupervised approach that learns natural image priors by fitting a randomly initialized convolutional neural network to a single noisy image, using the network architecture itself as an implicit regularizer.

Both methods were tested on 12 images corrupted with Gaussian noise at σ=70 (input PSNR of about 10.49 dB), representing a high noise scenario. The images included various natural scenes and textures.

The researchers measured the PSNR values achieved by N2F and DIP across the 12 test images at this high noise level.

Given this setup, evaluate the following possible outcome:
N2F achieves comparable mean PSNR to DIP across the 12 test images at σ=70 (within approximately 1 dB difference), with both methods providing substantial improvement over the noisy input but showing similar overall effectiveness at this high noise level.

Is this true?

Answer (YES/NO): NO